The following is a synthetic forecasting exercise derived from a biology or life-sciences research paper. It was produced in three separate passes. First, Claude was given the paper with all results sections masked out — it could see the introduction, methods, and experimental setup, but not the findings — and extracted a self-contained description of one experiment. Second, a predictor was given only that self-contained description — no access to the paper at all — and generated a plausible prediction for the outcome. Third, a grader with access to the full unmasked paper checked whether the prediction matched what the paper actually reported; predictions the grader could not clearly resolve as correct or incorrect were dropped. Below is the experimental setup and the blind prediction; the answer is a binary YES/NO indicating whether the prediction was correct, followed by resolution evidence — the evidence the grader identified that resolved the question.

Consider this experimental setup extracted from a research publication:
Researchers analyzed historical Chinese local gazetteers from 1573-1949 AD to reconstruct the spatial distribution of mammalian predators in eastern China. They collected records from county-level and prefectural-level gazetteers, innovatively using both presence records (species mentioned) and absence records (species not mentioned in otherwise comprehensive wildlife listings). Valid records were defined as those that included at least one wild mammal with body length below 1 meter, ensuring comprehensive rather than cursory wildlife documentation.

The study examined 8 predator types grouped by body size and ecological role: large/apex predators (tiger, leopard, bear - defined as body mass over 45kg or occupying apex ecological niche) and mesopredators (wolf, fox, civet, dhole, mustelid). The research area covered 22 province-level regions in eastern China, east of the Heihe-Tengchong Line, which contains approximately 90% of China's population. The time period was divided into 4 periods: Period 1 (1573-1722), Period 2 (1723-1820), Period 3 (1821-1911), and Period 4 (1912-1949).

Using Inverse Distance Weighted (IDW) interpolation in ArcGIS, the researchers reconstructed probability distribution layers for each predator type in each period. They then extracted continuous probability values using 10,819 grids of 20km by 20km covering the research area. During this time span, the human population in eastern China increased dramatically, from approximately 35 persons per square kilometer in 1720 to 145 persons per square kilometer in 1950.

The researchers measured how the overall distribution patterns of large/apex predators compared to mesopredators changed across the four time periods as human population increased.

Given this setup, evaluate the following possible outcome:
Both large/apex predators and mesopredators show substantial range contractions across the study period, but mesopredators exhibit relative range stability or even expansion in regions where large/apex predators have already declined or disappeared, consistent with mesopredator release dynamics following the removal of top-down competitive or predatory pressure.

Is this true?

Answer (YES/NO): NO